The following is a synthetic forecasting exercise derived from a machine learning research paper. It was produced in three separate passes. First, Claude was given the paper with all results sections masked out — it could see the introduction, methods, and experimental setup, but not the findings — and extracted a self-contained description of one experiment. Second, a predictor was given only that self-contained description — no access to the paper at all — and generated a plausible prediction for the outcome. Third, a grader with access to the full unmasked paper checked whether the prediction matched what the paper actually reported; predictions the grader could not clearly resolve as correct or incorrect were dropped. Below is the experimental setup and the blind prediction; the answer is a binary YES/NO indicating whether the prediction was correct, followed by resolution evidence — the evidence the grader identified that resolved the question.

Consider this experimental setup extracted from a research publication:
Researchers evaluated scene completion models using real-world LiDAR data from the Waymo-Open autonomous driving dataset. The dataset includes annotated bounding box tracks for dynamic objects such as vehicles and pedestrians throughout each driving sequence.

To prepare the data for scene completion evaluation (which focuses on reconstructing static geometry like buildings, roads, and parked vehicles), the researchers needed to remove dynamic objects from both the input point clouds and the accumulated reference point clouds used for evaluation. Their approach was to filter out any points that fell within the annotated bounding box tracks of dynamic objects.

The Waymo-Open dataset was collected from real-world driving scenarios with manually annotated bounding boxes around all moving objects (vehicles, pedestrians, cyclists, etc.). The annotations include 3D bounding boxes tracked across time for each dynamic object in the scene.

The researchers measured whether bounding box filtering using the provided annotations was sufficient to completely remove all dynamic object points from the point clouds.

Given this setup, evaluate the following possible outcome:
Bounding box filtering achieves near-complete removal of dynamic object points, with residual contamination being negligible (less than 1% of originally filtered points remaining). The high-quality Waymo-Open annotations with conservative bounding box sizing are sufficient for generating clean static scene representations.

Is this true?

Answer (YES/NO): NO